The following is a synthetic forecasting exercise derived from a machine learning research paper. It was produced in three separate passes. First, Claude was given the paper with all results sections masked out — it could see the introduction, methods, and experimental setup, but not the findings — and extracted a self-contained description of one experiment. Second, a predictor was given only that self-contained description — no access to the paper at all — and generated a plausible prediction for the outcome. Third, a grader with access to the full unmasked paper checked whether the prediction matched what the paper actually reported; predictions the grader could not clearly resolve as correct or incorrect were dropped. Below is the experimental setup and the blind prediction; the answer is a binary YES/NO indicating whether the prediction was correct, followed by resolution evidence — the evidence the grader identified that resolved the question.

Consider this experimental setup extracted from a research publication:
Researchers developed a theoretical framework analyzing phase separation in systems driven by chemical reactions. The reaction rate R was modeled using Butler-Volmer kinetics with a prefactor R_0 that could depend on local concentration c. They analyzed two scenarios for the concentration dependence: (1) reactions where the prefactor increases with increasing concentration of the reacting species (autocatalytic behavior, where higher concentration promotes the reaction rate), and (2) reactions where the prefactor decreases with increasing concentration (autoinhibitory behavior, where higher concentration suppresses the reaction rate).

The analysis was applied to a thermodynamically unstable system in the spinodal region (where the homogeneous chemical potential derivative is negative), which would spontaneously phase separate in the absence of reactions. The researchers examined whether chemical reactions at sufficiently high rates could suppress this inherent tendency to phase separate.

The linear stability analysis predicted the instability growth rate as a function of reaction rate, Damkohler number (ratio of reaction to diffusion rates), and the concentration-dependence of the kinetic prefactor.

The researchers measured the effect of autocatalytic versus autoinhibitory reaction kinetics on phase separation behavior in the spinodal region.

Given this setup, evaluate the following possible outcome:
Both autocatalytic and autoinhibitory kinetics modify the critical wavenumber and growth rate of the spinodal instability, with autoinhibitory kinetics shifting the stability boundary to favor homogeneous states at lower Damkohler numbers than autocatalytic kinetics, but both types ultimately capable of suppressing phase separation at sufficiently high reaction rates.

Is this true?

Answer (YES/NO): NO